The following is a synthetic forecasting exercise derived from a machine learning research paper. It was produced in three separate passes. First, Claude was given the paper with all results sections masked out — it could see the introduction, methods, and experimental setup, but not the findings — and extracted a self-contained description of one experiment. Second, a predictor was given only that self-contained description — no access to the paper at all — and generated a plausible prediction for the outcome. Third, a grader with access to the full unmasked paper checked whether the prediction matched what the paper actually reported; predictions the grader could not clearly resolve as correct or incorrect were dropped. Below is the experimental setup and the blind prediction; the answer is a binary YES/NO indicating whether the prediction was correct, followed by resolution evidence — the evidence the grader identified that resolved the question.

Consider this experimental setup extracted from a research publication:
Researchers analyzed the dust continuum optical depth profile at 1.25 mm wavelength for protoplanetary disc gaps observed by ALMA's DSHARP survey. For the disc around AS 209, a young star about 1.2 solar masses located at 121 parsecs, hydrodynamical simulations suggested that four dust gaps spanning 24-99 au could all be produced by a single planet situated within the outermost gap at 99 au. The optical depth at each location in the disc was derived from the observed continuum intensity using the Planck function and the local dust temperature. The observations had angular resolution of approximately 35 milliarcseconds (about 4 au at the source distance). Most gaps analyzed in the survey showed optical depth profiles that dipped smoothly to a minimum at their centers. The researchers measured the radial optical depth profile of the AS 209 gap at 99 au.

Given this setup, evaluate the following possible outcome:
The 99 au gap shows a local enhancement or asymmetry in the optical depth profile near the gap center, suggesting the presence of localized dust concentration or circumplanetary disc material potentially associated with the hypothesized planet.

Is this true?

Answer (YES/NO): YES